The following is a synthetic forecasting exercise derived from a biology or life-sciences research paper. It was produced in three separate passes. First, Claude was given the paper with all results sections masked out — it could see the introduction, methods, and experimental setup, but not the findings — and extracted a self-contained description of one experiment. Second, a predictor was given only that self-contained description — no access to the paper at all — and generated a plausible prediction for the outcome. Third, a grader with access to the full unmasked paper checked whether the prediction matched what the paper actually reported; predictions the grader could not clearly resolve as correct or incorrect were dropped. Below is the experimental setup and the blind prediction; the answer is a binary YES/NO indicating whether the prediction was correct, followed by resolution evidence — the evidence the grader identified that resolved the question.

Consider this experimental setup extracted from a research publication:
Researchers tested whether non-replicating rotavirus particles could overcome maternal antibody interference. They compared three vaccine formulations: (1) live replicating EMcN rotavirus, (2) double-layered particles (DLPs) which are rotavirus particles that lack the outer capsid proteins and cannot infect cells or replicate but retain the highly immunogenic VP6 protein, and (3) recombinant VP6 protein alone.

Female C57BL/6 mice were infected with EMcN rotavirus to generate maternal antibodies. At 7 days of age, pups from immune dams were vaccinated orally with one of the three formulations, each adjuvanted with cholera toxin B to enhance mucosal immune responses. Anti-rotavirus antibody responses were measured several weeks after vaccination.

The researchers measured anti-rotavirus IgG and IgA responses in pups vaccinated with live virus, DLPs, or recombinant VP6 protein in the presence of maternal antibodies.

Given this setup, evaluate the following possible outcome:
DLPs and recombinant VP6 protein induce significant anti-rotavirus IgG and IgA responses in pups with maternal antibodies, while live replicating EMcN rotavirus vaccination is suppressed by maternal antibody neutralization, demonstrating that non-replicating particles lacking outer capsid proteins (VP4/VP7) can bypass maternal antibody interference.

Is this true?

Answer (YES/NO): NO